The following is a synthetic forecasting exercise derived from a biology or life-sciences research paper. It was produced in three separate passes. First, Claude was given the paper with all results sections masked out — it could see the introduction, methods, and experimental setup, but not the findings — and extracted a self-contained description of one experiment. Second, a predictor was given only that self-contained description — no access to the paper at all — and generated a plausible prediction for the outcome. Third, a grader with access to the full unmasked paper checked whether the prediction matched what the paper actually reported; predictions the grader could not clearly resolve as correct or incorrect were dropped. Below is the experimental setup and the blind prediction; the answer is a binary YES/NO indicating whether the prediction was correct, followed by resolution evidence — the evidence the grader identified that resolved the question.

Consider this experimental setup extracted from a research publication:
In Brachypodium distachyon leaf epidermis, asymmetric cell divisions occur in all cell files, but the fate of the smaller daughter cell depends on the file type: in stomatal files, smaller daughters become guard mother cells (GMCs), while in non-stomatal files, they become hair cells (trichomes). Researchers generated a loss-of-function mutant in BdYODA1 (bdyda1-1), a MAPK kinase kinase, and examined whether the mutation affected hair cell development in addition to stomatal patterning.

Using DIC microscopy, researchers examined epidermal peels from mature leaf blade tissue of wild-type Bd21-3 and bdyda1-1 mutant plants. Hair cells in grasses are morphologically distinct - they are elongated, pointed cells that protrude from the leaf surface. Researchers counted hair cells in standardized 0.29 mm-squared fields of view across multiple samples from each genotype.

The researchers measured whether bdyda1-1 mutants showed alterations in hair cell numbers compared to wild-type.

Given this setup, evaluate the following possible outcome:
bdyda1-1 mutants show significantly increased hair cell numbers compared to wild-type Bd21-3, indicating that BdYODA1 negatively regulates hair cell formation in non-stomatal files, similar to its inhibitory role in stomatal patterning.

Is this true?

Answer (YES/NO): YES